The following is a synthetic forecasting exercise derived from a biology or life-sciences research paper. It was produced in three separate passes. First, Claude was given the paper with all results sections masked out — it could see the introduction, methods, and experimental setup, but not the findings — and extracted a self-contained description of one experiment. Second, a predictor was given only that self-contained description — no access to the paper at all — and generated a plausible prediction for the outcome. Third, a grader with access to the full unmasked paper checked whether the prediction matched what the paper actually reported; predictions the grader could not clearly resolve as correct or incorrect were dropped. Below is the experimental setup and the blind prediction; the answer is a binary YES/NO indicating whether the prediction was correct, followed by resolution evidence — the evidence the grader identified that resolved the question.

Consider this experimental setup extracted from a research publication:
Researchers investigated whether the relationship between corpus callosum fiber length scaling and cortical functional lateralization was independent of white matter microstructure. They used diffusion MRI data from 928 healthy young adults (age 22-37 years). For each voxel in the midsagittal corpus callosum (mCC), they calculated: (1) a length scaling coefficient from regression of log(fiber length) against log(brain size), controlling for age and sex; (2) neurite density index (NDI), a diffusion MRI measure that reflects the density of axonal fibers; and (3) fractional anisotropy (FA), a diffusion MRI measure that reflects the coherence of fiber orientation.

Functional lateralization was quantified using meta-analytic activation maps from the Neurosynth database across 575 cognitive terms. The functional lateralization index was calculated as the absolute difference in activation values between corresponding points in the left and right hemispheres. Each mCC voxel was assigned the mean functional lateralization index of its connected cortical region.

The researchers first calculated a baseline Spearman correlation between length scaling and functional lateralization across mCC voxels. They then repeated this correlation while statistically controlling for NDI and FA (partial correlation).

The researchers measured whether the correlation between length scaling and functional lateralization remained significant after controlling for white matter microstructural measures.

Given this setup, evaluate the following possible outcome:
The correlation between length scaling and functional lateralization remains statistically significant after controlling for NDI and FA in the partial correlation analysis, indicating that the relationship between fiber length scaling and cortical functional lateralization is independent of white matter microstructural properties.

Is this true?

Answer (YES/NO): YES